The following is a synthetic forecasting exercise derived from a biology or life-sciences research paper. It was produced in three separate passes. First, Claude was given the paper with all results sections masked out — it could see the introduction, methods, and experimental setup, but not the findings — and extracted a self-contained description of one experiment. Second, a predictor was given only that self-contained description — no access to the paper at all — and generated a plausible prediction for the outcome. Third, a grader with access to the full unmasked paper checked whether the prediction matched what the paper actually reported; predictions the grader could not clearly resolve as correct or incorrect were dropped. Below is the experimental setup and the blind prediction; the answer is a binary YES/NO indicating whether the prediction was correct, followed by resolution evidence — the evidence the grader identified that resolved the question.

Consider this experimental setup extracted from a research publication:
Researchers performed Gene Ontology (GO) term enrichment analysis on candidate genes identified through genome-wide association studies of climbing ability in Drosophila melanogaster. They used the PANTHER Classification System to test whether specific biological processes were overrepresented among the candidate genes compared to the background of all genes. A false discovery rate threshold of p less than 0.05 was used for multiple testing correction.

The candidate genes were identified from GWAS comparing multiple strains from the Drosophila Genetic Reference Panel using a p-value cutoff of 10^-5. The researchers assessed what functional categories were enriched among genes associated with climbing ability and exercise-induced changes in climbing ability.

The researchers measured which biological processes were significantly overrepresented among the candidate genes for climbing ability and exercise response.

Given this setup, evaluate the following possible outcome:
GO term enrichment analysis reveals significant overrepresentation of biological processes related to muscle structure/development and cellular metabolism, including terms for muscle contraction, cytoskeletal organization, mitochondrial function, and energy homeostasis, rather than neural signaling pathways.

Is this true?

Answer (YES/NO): NO